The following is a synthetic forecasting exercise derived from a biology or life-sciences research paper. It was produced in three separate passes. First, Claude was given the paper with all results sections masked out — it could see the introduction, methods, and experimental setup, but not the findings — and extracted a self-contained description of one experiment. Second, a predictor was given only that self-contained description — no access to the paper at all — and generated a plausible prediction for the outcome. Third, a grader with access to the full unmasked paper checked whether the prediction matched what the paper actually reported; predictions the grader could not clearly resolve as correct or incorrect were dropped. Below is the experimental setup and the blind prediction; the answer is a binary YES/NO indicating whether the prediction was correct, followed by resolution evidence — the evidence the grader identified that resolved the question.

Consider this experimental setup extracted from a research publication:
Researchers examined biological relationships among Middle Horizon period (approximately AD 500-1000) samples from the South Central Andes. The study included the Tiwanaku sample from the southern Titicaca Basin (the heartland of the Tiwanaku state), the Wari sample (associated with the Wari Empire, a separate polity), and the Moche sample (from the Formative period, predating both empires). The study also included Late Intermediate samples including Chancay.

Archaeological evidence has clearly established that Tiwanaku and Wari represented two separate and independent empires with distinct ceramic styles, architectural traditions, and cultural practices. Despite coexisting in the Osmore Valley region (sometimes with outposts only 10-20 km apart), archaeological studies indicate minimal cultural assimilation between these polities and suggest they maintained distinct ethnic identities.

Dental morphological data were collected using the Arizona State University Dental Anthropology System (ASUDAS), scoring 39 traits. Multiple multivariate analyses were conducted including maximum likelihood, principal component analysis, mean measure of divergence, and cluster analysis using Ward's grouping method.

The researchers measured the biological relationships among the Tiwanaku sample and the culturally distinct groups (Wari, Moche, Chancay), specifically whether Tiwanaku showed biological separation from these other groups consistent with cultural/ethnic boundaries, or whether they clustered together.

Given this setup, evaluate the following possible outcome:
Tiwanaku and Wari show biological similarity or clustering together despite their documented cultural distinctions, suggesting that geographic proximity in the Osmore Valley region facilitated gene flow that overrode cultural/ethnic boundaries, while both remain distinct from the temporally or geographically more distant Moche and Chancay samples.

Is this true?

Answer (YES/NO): NO